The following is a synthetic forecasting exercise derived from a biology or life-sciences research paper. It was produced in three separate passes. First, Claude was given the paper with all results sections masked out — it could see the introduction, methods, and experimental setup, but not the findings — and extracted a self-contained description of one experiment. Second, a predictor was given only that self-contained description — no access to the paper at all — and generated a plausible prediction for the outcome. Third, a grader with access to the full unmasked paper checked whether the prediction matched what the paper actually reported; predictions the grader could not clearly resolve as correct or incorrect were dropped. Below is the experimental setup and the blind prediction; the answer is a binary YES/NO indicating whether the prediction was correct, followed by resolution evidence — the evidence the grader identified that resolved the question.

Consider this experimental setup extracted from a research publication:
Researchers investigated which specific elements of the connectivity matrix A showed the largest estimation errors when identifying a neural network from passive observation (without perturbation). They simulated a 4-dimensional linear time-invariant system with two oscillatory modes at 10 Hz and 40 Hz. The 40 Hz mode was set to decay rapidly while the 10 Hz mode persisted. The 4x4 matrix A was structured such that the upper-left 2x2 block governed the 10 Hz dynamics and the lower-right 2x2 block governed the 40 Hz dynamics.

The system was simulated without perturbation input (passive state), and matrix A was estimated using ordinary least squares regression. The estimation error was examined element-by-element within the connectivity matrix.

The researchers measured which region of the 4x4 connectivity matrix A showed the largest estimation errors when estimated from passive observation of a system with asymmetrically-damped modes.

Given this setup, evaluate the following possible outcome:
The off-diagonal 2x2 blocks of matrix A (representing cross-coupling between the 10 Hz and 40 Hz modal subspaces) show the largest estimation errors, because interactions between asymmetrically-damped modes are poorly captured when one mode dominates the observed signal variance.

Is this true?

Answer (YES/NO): NO